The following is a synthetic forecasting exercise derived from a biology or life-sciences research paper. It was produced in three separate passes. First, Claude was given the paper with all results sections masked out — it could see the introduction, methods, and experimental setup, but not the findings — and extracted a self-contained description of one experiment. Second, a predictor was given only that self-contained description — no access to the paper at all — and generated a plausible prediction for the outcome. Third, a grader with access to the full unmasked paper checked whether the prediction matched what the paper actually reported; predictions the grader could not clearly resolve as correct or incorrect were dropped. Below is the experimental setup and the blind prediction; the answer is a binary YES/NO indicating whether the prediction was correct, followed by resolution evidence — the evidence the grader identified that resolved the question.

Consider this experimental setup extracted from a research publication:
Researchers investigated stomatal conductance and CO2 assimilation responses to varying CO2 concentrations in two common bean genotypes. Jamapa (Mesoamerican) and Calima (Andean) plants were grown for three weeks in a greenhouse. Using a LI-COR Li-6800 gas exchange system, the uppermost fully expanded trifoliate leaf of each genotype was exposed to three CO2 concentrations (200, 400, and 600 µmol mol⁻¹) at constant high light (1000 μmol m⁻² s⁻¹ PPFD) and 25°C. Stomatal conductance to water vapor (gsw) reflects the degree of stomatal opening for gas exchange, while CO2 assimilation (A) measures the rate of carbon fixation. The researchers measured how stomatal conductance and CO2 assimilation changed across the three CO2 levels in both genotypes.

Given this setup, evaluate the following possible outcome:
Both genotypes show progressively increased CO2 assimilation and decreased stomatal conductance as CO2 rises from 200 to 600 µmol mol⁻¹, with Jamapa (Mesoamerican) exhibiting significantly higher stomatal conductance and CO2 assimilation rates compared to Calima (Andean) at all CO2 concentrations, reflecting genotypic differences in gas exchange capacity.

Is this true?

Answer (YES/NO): NO